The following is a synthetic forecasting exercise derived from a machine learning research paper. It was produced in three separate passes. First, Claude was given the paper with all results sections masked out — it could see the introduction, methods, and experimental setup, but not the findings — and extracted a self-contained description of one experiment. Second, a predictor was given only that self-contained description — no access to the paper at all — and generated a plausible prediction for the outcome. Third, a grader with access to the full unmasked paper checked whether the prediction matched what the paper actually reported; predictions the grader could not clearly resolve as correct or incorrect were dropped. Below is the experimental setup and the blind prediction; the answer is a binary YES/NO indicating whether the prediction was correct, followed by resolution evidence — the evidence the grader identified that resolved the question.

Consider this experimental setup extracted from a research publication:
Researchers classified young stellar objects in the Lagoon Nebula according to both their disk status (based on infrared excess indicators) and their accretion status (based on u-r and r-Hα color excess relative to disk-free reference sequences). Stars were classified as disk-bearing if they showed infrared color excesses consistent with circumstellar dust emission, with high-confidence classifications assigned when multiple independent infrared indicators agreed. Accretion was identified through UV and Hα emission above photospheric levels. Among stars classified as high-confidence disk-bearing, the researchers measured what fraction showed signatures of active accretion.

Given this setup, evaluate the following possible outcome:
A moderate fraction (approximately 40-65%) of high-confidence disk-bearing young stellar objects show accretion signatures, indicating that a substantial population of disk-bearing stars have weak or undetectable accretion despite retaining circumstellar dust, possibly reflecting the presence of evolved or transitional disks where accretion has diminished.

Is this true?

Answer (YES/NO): YES